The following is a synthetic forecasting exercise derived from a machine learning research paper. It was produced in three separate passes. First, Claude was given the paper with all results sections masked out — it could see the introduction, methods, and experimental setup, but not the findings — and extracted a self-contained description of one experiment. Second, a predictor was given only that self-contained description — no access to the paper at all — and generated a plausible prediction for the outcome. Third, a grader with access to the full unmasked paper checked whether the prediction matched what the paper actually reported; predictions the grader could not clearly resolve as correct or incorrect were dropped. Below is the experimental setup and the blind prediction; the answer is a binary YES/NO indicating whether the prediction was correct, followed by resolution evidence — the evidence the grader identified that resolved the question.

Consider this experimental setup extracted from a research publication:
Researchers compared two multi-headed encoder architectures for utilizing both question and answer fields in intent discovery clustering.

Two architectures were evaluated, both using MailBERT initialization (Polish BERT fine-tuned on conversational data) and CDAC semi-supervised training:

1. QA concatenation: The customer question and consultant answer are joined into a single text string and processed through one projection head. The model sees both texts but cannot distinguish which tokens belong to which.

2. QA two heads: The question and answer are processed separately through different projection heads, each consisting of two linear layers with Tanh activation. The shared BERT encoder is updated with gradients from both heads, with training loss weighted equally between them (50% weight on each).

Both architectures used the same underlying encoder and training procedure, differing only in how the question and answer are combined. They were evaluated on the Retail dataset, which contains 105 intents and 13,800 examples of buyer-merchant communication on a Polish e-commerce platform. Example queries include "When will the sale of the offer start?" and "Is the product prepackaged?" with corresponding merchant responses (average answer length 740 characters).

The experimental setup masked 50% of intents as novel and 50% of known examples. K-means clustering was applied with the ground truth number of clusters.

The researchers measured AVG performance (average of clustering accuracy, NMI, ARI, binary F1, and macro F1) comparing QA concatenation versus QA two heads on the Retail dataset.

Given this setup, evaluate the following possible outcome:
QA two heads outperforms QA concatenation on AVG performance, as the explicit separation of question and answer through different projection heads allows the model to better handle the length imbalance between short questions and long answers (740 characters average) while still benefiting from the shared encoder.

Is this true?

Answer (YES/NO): NO